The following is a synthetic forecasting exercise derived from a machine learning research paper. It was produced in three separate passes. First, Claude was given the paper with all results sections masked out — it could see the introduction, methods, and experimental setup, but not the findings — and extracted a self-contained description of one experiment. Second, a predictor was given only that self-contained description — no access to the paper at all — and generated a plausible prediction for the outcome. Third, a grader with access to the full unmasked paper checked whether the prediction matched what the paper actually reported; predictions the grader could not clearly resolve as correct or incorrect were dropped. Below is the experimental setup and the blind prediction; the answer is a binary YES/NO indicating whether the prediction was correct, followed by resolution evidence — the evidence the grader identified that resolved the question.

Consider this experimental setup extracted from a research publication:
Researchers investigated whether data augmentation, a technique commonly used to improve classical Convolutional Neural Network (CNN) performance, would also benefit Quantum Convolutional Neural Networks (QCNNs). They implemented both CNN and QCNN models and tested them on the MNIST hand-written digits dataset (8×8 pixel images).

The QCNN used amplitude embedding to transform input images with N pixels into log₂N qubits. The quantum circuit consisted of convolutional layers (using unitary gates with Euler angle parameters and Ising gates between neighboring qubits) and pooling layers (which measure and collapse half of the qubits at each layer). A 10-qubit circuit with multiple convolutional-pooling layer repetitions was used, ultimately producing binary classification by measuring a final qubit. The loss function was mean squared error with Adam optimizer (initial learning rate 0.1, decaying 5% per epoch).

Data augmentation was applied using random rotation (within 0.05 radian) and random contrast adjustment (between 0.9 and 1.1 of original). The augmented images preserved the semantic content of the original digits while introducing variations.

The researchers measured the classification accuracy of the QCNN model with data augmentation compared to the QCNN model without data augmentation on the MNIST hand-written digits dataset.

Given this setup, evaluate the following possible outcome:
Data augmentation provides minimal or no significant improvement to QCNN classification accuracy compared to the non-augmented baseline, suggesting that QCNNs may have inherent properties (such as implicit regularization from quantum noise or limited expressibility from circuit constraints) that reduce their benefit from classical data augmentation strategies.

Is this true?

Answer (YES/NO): NO